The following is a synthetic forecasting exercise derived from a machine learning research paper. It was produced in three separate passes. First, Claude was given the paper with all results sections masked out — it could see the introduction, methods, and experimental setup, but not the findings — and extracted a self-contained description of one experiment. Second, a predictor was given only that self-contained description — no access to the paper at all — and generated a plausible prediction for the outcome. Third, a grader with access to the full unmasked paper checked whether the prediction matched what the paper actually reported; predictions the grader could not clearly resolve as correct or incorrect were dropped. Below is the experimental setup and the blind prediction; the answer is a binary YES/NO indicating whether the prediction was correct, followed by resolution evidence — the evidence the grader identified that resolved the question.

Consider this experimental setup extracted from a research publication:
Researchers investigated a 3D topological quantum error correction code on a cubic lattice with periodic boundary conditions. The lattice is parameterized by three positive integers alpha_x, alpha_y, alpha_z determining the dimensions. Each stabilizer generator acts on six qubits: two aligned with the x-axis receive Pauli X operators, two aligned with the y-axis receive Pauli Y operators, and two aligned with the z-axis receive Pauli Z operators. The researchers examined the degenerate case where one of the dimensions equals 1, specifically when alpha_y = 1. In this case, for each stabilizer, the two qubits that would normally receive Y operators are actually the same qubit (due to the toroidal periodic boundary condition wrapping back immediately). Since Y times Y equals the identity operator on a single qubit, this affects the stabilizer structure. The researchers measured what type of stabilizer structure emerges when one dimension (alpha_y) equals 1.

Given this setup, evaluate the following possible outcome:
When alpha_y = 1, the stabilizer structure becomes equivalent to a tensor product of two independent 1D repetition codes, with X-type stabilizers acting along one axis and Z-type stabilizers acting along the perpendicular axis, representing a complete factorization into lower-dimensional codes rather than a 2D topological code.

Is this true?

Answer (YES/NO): NO